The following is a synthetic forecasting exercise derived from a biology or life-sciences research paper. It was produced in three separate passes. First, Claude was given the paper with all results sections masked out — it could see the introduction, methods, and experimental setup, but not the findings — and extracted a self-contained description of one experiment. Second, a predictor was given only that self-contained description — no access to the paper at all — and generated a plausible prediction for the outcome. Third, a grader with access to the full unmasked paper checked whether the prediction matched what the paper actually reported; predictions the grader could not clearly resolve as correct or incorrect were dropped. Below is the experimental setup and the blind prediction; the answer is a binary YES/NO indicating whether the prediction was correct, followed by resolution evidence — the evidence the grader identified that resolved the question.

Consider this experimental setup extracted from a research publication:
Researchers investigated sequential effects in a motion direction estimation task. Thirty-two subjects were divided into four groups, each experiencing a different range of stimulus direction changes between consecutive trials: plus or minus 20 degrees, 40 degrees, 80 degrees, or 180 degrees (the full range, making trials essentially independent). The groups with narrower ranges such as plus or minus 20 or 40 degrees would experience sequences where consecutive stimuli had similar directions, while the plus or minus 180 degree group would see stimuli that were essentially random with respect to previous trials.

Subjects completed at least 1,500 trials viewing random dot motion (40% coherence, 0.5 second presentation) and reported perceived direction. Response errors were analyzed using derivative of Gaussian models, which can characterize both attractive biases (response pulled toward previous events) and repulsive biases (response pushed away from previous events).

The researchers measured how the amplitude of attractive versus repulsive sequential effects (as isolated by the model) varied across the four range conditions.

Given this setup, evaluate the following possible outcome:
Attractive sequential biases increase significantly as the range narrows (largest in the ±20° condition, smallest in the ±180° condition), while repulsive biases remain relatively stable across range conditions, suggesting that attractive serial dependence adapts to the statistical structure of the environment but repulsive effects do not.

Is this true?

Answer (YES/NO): NO